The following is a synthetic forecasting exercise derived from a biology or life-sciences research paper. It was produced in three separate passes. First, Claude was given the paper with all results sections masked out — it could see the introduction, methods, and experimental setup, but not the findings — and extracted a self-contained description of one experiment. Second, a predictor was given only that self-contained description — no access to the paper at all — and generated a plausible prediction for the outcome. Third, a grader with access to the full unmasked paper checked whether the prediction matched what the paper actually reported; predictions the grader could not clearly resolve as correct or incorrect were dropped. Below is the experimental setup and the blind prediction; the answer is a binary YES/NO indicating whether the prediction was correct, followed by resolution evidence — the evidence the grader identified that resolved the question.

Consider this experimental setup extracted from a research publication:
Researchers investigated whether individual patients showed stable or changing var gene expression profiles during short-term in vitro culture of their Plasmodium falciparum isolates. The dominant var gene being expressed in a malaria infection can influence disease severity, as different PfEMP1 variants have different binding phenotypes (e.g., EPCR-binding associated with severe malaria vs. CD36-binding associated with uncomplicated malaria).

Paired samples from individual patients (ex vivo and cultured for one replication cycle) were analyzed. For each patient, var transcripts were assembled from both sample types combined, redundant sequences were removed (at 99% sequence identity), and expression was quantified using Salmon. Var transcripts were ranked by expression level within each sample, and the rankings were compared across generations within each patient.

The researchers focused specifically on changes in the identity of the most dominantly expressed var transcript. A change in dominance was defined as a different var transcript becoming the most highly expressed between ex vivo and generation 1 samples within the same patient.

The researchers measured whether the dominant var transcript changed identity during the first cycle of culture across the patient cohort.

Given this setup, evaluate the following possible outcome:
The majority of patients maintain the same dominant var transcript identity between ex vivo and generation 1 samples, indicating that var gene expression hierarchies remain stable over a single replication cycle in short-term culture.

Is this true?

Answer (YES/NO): YES